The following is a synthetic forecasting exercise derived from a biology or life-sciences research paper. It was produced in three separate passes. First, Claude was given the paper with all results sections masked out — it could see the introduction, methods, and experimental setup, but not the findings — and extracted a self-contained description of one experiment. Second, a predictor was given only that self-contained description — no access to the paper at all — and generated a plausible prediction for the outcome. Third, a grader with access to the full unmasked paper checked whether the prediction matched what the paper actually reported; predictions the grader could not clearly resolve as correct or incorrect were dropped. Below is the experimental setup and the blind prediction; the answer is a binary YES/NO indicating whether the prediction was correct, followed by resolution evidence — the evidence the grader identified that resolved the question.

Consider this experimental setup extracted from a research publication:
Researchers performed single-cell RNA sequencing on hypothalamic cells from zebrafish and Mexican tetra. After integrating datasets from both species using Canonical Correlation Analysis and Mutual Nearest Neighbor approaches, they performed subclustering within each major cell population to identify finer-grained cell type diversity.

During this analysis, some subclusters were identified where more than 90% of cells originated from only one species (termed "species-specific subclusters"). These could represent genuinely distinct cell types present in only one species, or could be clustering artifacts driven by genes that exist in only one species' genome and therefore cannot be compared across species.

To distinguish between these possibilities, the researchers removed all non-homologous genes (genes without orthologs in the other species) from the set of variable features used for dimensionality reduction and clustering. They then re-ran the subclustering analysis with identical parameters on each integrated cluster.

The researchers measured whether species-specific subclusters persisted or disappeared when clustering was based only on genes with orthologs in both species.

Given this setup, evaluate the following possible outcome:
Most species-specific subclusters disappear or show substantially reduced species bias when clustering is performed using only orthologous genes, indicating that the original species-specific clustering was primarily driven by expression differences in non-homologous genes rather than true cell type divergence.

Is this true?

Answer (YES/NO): NO